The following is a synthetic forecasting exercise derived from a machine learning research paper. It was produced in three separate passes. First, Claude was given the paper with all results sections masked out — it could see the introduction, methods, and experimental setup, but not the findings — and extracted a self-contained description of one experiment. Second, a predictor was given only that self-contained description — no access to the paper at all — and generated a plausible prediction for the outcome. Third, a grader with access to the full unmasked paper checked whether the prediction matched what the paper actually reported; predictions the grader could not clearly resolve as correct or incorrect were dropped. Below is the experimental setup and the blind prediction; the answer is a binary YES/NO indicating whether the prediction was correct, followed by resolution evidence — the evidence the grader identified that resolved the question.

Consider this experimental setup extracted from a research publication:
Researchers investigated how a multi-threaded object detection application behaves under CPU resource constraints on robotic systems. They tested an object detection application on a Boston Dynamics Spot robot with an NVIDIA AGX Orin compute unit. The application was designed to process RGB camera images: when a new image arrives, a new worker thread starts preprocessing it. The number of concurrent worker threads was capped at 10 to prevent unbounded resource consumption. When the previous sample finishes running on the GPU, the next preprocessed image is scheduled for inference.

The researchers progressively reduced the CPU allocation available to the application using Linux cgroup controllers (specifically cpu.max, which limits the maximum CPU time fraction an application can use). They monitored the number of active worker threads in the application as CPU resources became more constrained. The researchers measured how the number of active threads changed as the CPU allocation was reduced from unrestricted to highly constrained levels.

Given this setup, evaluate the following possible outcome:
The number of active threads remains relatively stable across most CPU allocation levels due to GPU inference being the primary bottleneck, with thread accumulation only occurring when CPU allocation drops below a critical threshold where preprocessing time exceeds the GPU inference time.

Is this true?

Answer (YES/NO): NO